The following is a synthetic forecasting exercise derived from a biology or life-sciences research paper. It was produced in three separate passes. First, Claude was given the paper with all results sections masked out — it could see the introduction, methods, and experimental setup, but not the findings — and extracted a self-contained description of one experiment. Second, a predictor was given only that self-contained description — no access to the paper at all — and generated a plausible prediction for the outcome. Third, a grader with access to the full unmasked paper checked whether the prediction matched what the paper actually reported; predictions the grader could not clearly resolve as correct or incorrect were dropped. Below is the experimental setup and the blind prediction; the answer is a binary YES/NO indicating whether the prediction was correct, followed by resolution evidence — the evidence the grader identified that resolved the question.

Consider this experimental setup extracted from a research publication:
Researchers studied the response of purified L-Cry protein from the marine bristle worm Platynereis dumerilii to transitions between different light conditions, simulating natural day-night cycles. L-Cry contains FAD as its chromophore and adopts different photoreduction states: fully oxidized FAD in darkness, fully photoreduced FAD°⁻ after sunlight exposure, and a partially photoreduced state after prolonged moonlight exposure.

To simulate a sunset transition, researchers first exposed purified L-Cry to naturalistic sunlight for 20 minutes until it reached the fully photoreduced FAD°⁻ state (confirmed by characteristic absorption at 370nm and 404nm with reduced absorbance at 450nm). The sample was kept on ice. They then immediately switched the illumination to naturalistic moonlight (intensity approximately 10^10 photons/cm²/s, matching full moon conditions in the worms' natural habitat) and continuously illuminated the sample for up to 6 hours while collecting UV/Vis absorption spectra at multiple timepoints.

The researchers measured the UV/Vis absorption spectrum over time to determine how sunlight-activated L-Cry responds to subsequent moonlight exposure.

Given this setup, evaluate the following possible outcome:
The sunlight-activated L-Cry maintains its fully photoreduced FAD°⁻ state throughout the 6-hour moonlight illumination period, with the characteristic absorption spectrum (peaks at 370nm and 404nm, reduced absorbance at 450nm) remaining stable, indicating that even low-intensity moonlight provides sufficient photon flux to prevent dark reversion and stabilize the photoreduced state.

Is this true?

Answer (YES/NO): NO